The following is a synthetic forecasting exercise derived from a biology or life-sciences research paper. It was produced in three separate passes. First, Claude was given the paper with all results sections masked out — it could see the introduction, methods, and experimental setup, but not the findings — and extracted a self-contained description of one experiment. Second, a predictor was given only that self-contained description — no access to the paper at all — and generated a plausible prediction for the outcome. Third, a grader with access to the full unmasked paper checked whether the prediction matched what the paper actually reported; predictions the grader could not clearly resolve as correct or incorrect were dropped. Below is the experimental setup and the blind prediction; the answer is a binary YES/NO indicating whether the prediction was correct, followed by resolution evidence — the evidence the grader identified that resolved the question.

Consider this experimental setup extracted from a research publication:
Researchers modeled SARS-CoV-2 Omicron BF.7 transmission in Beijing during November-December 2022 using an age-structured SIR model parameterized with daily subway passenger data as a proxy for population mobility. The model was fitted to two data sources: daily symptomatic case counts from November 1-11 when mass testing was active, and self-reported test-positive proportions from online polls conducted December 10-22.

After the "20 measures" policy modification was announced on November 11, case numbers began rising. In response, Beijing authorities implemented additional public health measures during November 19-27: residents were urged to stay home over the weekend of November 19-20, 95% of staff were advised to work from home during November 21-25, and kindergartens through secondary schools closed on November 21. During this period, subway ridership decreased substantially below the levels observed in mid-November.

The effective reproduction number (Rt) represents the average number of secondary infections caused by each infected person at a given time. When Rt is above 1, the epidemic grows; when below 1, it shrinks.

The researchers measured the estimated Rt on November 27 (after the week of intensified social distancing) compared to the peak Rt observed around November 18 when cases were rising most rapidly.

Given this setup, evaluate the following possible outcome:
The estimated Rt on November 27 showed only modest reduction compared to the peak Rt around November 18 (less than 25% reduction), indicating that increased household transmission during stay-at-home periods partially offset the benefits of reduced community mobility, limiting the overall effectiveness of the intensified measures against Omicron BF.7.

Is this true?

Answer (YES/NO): NO